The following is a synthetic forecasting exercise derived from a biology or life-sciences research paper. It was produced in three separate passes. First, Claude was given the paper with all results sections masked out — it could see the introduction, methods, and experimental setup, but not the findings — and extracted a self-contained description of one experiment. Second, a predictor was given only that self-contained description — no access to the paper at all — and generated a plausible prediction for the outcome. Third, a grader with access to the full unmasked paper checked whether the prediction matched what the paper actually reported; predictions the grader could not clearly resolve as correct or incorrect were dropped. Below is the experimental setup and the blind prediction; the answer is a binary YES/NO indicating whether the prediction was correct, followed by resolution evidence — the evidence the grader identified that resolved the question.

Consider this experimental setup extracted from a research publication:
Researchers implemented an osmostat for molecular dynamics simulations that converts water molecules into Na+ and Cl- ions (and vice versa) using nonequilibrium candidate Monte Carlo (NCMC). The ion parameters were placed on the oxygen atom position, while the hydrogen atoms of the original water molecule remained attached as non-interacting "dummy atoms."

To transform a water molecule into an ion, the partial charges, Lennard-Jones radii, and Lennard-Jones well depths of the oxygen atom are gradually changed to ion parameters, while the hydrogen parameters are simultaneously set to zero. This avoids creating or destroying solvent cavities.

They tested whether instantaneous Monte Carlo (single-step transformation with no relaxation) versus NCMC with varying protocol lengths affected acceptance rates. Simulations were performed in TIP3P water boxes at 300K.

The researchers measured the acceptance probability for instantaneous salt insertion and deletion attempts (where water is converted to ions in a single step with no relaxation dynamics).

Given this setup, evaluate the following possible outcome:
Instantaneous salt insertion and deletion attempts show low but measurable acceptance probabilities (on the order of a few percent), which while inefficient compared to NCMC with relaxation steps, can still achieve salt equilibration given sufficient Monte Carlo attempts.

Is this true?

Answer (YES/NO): NO